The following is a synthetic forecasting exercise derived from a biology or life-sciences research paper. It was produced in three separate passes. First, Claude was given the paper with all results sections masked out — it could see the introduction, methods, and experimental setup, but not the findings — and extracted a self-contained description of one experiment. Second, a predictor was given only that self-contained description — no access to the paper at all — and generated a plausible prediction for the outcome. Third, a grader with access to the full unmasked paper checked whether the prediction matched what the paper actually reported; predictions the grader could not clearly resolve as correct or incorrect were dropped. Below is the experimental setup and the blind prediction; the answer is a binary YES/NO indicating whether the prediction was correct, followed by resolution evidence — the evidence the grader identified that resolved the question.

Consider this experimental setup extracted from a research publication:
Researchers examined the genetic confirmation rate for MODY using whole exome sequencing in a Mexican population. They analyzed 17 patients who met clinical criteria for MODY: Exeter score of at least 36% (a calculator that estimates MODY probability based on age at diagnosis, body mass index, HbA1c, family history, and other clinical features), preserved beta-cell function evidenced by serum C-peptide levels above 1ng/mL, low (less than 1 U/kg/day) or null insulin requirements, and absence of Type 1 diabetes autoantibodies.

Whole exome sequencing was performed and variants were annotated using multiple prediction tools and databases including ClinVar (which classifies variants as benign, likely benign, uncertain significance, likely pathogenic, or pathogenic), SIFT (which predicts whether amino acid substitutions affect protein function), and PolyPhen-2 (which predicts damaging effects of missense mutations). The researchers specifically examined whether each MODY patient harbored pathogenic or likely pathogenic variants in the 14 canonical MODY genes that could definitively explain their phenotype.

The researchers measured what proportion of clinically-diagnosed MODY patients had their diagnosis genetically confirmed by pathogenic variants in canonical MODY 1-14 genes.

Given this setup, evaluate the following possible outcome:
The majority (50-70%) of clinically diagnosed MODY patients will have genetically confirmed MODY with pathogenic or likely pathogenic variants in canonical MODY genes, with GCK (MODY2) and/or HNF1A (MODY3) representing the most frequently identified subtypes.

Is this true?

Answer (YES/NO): NO